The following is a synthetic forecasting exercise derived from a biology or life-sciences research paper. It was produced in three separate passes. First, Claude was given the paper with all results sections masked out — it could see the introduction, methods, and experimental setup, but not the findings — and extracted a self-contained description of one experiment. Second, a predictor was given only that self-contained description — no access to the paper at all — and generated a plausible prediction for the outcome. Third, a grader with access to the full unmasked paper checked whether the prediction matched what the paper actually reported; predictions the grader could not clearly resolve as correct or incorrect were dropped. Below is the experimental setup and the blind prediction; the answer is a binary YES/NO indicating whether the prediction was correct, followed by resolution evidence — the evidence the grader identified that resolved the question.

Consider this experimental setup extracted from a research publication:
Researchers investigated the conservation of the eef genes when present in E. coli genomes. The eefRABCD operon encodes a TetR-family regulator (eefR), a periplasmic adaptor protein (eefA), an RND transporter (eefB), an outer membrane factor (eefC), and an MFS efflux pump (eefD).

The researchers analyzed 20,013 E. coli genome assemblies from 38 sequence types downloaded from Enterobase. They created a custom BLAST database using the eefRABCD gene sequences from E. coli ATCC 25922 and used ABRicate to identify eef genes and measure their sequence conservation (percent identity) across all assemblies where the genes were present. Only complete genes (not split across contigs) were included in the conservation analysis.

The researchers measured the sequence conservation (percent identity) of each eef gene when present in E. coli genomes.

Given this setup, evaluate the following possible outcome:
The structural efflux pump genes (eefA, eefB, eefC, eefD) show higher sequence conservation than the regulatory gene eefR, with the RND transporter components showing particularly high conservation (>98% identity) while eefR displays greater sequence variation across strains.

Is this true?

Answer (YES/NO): NO